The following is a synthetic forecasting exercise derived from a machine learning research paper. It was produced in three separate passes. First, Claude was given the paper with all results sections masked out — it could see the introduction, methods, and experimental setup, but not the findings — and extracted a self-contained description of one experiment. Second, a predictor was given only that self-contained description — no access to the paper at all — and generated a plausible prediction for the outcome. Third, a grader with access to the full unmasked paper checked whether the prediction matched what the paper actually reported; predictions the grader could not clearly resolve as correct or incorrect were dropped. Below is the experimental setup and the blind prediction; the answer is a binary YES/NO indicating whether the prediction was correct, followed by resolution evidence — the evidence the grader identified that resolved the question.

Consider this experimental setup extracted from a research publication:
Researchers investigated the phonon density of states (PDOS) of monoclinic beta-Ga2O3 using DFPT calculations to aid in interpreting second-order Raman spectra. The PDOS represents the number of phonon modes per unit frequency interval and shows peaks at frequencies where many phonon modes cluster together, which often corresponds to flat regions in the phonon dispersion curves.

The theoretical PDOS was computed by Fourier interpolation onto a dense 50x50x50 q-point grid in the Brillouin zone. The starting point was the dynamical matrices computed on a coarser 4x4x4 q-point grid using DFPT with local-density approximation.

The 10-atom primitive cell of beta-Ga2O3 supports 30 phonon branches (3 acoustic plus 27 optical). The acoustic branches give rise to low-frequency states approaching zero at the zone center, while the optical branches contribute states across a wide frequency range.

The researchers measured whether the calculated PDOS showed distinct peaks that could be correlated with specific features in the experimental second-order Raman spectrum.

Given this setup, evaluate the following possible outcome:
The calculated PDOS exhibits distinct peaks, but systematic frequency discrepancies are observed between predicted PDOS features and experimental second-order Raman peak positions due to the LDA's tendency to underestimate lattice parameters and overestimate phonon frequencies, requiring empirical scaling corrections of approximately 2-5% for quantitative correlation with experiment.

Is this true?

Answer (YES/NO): NO